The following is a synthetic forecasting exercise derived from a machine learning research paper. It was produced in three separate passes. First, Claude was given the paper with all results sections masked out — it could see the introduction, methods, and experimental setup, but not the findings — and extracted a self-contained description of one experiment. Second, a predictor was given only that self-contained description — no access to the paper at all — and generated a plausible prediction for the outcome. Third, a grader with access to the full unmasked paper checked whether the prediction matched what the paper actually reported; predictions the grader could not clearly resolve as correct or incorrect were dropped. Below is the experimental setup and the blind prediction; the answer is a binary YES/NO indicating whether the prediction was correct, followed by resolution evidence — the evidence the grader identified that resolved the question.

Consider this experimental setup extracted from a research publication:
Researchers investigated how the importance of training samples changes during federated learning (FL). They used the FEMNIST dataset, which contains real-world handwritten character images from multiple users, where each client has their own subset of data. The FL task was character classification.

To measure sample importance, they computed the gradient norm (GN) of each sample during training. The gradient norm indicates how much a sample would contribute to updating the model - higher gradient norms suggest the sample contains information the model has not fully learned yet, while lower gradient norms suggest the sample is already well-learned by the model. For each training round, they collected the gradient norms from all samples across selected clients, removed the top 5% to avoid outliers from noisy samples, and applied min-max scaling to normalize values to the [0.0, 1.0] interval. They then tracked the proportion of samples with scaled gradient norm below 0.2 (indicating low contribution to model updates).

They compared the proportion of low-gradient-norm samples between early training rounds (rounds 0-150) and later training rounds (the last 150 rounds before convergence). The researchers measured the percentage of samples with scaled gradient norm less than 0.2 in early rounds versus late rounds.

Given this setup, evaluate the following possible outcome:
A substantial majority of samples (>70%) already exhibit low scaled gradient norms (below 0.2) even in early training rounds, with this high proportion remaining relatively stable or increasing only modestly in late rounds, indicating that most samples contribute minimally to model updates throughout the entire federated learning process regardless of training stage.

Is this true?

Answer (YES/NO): NO